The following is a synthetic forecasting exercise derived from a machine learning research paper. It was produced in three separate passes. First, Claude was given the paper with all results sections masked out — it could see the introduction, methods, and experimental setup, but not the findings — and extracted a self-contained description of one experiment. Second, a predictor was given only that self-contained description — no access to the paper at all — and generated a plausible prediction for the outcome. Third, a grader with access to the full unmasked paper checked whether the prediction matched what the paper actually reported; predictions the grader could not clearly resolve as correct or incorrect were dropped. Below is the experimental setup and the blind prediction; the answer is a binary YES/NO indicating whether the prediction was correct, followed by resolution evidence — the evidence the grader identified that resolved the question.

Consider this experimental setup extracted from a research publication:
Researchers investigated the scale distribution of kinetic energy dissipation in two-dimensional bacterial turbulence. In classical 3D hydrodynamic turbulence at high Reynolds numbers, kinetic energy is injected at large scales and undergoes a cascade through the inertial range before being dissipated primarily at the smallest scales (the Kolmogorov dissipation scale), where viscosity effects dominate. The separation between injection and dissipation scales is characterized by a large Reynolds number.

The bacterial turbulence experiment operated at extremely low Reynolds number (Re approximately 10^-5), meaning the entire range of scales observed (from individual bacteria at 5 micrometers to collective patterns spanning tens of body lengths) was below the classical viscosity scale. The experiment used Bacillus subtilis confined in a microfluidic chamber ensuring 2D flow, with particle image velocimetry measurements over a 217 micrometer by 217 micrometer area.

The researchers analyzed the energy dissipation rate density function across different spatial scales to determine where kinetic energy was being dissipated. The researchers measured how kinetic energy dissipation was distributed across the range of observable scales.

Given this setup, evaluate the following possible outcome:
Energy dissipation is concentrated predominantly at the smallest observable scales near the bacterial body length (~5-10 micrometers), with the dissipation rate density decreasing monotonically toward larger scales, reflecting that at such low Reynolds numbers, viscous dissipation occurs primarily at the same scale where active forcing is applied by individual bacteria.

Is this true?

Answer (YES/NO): NO